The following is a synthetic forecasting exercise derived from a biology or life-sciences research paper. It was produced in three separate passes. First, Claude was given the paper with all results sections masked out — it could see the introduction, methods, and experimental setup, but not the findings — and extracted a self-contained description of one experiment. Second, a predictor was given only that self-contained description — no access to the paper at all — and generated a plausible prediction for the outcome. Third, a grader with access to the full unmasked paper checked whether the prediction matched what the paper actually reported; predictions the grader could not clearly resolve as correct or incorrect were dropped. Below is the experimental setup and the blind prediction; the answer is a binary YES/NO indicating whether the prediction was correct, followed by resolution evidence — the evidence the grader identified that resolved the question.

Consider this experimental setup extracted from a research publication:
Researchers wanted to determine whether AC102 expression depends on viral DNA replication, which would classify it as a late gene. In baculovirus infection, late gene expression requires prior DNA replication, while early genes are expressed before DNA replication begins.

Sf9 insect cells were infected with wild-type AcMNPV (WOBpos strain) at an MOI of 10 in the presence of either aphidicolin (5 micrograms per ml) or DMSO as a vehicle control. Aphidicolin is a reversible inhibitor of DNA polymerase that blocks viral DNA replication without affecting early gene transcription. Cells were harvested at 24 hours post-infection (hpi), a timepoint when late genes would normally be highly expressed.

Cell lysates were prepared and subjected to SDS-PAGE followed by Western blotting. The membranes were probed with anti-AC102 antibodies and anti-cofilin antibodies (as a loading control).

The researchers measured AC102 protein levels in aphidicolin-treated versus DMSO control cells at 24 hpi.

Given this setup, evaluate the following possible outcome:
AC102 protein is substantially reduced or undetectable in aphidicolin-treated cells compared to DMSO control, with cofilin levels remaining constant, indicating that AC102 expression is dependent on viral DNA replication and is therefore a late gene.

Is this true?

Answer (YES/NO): YES